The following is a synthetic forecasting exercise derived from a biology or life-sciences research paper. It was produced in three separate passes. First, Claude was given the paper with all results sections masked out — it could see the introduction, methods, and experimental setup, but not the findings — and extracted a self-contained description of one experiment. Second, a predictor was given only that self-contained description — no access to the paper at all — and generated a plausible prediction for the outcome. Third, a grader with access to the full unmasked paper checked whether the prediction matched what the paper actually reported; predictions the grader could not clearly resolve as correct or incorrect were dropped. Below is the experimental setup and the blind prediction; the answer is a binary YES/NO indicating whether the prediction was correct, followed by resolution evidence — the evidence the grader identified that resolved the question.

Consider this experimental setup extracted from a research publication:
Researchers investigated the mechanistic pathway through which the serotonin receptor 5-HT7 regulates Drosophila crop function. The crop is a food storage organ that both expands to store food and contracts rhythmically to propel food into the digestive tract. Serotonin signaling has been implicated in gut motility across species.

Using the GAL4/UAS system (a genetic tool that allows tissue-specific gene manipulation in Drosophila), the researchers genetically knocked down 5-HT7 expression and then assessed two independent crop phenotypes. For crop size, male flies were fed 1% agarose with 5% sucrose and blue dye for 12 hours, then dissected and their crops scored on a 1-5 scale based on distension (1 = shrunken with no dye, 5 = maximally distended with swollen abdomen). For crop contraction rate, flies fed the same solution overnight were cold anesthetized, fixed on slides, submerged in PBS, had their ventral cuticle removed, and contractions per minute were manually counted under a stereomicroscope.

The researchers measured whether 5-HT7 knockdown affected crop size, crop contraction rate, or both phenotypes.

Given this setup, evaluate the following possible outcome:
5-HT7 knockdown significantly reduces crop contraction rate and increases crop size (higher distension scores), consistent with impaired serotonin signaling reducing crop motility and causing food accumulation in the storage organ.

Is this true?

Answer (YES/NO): NO